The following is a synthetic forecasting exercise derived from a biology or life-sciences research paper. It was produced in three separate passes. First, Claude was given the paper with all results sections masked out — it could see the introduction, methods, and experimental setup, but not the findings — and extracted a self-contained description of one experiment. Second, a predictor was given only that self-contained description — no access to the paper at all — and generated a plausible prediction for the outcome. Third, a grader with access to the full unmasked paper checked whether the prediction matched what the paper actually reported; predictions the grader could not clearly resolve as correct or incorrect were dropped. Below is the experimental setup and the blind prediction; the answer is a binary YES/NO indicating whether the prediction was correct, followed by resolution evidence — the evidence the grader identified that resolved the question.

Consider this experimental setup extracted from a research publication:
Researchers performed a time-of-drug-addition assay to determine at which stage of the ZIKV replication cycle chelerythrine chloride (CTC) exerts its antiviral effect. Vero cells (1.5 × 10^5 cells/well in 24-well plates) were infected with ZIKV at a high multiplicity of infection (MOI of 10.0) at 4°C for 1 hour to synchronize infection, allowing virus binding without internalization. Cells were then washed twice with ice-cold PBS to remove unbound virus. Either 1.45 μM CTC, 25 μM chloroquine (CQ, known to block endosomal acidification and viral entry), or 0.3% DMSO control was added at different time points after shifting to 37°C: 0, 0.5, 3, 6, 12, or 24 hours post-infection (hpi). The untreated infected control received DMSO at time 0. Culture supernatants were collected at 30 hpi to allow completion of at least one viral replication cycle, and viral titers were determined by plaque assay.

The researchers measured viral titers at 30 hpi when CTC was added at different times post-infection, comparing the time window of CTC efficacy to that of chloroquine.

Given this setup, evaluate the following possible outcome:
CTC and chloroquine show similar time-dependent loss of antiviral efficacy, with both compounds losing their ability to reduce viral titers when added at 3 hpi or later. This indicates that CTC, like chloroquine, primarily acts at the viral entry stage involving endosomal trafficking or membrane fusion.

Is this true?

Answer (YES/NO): NO